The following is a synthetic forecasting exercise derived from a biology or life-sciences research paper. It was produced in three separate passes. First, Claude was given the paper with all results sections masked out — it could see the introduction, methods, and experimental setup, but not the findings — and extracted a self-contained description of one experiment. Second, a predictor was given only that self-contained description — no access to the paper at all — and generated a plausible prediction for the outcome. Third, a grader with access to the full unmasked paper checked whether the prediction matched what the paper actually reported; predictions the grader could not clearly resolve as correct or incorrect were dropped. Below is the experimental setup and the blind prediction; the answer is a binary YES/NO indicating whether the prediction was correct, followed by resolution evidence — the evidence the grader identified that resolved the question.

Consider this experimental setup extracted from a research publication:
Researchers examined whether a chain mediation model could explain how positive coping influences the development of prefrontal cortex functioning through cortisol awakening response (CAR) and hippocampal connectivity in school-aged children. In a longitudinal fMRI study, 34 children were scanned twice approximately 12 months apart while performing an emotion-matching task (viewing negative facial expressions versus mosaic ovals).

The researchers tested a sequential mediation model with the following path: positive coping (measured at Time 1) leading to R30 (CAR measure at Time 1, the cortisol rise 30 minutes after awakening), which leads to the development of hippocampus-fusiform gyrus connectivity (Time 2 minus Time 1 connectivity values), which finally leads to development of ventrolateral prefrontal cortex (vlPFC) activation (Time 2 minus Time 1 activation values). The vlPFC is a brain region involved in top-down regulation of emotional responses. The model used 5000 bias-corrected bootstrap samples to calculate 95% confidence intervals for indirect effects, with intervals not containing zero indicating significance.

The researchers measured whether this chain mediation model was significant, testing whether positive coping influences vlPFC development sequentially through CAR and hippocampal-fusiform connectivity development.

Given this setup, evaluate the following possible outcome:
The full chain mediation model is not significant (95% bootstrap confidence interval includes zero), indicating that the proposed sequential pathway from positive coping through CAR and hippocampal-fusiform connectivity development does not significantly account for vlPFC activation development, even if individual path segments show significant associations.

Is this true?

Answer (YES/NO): NO